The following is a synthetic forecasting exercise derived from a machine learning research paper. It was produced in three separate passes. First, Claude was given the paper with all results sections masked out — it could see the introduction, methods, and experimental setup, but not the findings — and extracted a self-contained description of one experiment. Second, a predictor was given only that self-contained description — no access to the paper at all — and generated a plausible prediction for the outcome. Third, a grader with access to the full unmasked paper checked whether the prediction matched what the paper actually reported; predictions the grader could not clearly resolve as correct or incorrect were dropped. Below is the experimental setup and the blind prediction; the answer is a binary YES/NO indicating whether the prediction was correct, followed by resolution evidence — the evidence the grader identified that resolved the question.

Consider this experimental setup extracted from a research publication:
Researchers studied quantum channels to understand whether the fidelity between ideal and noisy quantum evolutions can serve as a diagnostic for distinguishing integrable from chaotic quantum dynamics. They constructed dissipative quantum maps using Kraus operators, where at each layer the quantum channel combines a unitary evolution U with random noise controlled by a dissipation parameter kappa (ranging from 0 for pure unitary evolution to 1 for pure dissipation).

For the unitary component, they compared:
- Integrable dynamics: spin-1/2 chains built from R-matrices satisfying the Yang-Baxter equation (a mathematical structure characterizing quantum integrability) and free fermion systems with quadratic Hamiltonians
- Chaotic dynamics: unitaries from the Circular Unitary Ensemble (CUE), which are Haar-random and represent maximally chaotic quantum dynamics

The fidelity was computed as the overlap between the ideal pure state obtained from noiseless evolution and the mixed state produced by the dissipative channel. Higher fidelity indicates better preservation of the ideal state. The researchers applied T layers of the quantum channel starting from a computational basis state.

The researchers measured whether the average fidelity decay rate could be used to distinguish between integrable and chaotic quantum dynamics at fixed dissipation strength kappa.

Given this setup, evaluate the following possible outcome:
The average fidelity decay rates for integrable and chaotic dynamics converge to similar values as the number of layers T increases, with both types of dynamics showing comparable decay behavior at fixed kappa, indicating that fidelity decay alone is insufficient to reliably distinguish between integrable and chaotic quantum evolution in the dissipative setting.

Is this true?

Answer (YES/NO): NO